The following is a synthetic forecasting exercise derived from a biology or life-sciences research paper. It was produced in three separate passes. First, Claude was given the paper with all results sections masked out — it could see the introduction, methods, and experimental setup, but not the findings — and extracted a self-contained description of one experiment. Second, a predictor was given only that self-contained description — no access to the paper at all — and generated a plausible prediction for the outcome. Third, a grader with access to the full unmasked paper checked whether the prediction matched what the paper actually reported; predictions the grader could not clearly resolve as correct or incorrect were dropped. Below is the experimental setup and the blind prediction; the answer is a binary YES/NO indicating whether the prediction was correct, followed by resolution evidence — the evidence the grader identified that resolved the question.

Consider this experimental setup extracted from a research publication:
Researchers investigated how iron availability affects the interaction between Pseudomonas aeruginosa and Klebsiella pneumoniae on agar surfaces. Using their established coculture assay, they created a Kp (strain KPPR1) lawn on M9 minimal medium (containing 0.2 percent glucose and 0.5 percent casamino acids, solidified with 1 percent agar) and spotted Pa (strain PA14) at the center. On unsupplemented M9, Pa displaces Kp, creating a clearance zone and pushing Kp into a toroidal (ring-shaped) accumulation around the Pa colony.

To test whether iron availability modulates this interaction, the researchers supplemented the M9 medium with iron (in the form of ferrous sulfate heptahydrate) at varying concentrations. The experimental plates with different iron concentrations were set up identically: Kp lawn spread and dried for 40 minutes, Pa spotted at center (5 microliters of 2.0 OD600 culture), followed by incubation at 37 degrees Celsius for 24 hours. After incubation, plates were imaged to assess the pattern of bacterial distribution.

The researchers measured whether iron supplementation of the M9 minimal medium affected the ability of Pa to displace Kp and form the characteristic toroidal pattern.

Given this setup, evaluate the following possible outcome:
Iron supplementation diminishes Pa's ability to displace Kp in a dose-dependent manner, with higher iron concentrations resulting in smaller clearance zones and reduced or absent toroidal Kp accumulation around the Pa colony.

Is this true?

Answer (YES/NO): YES